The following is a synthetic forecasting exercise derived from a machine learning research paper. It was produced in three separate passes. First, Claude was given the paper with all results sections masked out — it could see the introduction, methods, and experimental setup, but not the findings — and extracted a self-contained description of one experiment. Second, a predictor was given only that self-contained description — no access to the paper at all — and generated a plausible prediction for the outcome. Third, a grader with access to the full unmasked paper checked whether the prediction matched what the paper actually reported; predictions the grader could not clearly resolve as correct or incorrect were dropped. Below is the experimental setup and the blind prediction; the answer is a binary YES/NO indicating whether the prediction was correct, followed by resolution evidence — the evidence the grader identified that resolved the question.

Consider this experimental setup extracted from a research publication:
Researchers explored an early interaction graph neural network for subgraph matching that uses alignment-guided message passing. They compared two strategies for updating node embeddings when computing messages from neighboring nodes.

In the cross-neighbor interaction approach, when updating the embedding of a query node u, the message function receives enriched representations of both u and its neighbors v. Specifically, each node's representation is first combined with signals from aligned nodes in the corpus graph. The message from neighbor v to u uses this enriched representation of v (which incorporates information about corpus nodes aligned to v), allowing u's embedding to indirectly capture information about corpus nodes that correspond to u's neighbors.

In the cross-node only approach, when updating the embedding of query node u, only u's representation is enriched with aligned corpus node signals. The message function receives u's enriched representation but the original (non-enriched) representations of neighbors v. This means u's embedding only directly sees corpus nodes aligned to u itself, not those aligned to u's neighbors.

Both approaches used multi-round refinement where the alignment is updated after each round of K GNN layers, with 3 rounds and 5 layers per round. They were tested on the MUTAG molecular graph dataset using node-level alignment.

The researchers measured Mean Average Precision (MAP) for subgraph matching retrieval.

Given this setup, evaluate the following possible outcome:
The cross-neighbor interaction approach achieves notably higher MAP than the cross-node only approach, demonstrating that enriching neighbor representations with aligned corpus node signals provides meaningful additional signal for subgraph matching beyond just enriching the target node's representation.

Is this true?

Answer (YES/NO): YES